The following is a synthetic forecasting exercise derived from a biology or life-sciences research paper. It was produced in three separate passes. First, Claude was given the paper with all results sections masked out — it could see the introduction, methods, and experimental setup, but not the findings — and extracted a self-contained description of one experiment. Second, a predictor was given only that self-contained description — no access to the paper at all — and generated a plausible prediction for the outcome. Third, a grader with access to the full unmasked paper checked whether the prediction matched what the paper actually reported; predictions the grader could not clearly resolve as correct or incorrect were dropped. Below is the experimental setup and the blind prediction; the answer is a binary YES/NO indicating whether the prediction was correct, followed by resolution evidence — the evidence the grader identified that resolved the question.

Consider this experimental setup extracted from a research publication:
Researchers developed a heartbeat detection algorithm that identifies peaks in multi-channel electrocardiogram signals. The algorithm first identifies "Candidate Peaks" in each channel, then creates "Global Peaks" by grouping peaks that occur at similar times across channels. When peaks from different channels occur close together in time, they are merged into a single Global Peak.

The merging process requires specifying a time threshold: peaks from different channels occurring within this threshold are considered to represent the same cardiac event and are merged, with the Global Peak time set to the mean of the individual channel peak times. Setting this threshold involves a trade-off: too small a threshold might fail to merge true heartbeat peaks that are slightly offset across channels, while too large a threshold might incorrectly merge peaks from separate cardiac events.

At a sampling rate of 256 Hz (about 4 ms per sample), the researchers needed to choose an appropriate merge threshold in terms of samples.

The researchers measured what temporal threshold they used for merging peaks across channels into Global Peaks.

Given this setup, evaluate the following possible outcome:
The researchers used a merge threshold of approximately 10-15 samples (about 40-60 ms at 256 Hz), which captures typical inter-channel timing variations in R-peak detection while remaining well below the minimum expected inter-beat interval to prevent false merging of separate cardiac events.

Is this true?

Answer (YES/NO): NO